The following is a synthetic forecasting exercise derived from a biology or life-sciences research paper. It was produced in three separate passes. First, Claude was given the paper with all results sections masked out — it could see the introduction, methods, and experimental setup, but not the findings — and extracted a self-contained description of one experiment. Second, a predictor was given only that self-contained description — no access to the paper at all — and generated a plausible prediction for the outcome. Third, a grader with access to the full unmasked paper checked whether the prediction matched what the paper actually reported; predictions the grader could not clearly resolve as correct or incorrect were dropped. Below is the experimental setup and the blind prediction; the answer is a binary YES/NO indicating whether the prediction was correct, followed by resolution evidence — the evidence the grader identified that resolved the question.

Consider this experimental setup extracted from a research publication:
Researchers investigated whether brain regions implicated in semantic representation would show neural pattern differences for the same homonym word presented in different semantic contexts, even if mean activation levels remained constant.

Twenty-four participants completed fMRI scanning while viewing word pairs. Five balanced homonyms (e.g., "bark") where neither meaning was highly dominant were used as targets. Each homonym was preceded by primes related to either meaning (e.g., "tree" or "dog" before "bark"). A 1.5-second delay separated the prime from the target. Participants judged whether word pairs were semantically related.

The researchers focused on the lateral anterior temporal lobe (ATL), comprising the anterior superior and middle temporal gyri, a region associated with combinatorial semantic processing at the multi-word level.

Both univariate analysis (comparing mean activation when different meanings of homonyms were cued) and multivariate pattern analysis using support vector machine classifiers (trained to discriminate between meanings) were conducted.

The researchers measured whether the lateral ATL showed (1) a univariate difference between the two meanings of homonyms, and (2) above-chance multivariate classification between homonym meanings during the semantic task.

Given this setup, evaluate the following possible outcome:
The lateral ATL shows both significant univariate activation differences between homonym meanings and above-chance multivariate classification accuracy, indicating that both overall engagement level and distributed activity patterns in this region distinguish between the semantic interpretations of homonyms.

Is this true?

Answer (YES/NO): NO